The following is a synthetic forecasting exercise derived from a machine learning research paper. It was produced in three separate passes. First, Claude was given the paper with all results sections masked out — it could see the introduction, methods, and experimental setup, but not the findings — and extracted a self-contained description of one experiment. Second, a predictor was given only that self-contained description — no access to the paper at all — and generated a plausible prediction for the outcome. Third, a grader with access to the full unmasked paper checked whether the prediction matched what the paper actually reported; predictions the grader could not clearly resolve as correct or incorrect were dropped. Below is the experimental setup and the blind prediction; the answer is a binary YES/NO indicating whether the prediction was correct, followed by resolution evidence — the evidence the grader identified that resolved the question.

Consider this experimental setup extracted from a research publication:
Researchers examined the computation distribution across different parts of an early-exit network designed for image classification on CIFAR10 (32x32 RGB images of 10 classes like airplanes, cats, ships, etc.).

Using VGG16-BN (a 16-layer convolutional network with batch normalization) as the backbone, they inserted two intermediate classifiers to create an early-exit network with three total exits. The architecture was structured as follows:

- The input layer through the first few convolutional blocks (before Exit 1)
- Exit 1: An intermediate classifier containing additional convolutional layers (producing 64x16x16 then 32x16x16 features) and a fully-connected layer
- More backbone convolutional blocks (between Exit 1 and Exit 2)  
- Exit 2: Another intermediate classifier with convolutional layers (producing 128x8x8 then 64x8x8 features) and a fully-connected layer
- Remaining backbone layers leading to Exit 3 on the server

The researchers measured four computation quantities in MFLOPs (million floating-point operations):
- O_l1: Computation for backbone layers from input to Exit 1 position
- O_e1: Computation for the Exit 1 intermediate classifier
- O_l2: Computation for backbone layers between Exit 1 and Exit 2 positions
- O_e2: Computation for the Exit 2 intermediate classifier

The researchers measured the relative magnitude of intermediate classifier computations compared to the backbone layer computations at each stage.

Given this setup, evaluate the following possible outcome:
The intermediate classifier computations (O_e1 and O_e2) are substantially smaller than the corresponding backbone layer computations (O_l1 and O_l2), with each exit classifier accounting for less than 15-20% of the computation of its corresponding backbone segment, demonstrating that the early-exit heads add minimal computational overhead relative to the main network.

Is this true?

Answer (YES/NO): NO